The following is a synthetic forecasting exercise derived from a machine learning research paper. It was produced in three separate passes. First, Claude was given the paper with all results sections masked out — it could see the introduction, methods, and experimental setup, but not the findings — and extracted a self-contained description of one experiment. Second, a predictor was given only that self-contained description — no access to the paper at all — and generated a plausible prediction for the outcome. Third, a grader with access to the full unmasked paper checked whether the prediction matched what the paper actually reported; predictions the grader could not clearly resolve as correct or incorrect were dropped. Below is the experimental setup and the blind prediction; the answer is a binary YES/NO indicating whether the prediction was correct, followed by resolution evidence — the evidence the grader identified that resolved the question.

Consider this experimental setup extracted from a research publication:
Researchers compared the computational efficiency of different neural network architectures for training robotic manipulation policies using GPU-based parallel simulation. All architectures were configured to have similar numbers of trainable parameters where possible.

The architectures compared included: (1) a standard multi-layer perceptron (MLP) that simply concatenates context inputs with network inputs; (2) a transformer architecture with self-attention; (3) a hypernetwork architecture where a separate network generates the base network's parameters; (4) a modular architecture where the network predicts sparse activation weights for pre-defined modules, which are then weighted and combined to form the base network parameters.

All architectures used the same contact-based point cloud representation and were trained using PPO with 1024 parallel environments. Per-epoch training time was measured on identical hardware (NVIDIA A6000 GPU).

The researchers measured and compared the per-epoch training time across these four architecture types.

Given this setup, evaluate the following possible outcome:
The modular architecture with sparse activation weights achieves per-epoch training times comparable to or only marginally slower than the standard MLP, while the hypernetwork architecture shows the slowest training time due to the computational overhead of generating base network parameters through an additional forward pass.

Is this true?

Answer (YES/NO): YES